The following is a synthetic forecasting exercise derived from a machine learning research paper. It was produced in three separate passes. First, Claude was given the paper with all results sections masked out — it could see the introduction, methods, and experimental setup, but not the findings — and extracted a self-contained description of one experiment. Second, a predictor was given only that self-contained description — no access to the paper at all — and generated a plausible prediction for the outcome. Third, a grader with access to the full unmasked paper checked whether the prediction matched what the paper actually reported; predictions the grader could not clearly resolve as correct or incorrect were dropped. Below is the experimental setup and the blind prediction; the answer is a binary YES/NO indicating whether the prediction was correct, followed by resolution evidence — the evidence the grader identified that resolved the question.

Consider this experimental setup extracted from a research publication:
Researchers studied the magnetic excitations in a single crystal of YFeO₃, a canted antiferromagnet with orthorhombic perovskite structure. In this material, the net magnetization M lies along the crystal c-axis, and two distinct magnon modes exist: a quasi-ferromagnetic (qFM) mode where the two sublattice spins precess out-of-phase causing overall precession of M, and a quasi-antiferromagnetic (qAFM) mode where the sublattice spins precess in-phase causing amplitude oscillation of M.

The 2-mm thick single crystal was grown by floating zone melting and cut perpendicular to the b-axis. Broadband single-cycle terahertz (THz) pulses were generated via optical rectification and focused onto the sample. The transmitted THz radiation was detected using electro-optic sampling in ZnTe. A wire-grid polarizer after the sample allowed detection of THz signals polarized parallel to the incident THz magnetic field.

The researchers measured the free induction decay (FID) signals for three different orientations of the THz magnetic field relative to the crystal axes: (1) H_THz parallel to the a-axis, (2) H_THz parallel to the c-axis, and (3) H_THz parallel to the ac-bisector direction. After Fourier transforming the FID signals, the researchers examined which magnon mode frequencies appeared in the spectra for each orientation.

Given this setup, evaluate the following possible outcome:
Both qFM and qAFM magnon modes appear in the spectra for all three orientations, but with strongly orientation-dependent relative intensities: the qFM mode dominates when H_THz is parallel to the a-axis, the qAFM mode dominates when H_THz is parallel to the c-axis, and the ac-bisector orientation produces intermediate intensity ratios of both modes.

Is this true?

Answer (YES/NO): NO